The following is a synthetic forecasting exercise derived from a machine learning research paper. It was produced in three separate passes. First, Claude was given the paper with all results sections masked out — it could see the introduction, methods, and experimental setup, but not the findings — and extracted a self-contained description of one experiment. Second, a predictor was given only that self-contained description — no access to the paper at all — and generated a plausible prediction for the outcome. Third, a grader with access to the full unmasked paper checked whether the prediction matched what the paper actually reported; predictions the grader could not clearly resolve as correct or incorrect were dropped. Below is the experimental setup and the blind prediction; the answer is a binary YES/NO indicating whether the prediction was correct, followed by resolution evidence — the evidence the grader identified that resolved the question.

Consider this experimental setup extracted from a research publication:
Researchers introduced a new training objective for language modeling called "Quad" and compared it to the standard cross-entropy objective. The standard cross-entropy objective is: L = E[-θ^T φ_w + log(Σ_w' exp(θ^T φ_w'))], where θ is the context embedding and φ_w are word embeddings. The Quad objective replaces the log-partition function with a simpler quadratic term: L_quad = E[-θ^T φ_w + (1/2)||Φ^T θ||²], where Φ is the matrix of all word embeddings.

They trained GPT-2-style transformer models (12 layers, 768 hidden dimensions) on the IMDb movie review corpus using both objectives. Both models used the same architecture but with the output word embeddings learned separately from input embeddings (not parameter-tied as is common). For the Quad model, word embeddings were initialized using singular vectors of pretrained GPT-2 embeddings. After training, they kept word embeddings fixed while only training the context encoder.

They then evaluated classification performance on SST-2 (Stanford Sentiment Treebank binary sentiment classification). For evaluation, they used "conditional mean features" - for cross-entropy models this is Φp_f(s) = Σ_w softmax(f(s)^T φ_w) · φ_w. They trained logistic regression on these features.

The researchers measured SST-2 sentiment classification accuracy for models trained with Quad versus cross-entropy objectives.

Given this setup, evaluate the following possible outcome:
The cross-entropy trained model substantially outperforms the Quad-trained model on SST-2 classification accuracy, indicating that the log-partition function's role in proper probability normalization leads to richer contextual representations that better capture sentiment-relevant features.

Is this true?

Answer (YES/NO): NO